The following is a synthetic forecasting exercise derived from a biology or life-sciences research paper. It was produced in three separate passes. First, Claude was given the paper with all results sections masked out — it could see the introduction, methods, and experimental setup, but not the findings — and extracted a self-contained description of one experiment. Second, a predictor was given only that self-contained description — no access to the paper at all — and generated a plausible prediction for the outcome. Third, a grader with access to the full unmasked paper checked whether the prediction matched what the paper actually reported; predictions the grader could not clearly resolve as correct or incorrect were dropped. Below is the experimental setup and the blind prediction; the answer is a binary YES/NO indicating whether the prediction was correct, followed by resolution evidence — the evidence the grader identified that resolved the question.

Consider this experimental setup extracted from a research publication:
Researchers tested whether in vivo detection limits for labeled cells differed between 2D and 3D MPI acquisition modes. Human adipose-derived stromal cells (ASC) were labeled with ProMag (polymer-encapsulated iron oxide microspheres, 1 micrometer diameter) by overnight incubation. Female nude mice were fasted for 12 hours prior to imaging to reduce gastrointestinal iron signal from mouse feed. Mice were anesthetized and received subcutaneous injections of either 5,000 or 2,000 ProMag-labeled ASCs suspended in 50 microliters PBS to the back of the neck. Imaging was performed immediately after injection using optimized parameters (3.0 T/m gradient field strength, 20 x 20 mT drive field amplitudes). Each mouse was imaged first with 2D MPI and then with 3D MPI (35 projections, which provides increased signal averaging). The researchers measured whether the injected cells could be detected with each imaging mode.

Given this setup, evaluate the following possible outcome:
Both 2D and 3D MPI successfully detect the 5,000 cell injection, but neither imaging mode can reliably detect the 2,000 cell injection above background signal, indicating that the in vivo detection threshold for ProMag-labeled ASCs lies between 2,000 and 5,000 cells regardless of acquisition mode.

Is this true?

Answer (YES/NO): NO